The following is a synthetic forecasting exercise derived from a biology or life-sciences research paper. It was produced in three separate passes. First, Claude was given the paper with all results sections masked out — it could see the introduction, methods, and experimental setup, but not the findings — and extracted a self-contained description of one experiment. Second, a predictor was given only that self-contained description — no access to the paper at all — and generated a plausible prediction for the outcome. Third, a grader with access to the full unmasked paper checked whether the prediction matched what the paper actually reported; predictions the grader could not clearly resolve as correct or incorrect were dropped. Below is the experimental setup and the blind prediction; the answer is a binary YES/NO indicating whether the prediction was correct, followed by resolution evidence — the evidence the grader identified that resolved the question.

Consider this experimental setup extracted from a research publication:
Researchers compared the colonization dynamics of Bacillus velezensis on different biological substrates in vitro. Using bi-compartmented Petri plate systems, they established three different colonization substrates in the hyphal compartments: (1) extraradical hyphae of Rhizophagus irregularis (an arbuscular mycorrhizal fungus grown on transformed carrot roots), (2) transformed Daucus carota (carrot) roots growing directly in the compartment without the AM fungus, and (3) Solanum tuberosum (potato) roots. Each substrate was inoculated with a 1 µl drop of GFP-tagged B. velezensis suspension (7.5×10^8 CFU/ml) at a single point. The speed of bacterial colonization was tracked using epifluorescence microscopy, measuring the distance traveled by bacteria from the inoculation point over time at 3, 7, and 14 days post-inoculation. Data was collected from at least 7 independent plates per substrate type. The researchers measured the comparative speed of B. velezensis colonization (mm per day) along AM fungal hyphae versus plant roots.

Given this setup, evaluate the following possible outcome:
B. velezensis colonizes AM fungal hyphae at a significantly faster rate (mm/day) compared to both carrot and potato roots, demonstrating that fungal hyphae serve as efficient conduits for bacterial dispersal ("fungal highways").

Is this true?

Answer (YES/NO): NO